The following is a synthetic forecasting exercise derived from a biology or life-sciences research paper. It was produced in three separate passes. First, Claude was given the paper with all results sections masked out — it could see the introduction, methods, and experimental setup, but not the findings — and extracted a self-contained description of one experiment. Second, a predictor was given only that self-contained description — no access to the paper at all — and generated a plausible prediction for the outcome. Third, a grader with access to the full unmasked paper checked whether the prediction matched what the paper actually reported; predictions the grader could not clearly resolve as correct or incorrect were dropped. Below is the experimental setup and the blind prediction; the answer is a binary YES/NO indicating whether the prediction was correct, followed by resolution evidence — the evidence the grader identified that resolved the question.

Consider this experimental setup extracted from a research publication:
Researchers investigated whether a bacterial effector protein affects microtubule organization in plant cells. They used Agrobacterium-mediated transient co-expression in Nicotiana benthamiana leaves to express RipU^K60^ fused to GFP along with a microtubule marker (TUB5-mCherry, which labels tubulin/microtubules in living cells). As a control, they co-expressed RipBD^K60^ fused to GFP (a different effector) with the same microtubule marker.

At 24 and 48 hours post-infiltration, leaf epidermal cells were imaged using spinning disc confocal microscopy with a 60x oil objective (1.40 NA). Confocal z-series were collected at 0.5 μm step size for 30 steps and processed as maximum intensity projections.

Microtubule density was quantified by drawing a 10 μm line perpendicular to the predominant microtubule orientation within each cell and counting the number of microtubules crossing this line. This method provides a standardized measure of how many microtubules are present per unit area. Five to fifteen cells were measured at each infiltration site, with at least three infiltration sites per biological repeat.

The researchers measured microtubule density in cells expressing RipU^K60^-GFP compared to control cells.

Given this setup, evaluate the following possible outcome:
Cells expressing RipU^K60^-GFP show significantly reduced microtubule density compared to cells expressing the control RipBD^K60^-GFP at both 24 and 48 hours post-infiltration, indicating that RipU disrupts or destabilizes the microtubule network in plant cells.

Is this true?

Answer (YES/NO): NO